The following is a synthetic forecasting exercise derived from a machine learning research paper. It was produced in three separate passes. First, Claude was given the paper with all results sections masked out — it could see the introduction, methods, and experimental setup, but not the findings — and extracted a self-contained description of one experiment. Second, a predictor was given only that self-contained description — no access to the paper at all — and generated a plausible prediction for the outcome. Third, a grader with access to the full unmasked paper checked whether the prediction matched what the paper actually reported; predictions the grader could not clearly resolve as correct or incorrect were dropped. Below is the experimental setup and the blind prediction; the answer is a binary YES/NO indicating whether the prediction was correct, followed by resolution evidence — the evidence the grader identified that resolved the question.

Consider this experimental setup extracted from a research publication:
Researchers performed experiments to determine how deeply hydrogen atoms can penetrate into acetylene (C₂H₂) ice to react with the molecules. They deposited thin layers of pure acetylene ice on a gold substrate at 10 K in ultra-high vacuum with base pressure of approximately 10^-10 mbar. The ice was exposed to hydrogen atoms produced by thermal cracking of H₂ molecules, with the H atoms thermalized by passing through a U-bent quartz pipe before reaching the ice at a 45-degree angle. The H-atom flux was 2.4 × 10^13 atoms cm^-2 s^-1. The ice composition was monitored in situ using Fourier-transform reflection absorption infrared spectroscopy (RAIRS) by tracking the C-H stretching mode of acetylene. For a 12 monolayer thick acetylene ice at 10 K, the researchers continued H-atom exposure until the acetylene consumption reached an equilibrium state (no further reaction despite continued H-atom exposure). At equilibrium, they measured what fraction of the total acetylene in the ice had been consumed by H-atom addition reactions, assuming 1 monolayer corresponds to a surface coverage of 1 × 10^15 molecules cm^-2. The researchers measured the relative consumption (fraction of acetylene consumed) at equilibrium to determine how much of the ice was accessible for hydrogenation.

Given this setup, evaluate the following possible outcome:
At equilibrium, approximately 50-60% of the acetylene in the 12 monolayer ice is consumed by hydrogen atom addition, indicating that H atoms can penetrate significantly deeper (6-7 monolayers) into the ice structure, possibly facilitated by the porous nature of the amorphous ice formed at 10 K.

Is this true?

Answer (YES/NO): NO